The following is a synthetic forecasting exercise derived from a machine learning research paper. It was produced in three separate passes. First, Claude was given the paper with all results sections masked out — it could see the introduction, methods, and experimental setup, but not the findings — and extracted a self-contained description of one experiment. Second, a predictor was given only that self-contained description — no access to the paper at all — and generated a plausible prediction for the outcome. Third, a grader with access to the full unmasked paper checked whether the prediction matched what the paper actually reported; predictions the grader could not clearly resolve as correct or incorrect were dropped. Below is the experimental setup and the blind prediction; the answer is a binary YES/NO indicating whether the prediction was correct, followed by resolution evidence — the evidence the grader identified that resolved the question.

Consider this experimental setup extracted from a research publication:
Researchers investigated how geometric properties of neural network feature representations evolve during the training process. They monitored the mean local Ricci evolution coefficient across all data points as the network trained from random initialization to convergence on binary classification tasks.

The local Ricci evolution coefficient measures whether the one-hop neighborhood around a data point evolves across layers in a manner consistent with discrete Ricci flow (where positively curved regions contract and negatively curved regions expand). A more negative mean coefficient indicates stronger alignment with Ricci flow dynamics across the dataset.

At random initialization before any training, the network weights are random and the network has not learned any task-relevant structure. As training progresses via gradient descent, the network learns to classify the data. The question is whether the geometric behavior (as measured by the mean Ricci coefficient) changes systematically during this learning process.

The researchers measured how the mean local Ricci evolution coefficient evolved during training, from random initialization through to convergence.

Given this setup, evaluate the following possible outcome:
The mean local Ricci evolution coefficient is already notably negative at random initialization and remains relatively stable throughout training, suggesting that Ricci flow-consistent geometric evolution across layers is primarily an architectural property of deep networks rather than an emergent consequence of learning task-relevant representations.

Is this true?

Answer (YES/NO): NO